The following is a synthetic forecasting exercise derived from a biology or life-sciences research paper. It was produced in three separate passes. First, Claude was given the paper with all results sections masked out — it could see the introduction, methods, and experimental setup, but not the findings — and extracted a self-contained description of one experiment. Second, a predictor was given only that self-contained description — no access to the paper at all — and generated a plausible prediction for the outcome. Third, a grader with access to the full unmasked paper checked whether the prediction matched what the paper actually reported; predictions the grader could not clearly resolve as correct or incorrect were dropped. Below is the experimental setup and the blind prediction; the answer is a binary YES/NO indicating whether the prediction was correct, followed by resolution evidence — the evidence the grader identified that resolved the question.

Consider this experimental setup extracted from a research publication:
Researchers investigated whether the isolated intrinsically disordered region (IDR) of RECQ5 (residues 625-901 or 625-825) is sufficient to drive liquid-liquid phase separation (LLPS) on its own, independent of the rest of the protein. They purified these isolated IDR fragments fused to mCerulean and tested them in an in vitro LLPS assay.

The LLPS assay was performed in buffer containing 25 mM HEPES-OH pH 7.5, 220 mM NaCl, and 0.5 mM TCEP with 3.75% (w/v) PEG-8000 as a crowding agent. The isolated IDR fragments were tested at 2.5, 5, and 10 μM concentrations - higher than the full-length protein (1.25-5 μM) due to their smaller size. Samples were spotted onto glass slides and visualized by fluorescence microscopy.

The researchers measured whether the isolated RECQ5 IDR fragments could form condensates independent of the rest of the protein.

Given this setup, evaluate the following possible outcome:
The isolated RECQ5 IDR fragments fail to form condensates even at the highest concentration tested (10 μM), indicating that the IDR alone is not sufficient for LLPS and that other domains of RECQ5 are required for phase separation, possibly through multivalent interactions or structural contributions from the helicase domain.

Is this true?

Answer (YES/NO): NO